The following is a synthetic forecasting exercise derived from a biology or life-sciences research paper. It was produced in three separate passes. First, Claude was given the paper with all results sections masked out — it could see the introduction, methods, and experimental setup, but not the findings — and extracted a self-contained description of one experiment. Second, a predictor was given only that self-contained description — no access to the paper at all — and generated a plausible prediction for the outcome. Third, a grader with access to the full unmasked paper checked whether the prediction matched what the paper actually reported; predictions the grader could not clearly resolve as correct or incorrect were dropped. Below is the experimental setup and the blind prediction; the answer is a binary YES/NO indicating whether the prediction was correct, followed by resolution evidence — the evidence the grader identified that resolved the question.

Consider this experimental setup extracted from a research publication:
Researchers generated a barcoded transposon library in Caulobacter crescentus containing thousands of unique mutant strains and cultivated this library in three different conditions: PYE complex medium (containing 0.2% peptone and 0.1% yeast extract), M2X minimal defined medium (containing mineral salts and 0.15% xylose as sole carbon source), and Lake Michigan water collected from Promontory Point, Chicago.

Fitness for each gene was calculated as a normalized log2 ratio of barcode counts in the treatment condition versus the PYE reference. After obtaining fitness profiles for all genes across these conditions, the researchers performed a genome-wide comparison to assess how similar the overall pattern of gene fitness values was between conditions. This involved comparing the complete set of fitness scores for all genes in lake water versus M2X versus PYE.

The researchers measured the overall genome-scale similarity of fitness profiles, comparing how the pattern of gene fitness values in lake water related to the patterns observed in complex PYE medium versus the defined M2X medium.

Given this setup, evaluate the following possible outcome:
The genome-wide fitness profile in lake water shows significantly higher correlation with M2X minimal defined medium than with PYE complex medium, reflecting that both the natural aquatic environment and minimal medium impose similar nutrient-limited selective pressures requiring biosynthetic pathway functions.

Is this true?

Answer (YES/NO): NO